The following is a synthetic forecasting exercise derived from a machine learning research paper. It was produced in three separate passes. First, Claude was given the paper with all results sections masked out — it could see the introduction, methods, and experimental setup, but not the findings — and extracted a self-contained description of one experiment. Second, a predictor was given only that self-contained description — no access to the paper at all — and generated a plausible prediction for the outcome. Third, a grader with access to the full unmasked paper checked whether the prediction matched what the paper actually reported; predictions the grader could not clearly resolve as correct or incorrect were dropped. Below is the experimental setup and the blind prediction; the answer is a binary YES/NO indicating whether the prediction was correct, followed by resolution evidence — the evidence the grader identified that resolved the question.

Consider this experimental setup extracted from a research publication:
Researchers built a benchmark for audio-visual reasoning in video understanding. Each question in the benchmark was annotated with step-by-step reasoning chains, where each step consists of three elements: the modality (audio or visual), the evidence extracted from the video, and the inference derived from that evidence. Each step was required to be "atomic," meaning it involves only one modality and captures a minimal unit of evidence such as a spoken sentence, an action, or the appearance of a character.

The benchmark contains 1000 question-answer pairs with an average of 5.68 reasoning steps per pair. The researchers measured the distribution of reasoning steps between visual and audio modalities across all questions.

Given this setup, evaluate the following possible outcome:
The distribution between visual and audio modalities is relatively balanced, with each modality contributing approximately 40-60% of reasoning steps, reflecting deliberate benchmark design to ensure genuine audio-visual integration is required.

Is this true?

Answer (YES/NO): YES